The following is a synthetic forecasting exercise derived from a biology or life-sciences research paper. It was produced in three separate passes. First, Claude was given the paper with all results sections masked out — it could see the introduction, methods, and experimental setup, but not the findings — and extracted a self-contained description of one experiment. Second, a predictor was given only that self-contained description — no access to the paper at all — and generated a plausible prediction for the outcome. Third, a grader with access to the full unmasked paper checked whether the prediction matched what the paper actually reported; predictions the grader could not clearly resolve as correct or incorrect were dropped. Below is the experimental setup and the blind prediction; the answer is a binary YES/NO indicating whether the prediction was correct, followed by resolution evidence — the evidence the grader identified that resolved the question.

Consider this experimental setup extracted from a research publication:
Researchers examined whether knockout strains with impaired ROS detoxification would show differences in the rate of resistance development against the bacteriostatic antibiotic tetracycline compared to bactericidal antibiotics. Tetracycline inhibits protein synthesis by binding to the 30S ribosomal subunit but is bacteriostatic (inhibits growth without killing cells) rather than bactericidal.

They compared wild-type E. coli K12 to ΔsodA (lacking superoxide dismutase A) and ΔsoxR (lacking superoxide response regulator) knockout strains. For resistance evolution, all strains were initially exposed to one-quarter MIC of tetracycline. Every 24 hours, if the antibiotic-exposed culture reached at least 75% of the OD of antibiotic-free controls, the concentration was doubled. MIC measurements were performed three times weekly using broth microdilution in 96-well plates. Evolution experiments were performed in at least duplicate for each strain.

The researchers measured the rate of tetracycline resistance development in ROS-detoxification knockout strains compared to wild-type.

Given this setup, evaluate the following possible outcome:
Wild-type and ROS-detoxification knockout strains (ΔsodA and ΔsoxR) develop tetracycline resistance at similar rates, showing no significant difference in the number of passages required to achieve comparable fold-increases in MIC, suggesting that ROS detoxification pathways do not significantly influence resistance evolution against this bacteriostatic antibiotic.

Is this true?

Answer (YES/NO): YES